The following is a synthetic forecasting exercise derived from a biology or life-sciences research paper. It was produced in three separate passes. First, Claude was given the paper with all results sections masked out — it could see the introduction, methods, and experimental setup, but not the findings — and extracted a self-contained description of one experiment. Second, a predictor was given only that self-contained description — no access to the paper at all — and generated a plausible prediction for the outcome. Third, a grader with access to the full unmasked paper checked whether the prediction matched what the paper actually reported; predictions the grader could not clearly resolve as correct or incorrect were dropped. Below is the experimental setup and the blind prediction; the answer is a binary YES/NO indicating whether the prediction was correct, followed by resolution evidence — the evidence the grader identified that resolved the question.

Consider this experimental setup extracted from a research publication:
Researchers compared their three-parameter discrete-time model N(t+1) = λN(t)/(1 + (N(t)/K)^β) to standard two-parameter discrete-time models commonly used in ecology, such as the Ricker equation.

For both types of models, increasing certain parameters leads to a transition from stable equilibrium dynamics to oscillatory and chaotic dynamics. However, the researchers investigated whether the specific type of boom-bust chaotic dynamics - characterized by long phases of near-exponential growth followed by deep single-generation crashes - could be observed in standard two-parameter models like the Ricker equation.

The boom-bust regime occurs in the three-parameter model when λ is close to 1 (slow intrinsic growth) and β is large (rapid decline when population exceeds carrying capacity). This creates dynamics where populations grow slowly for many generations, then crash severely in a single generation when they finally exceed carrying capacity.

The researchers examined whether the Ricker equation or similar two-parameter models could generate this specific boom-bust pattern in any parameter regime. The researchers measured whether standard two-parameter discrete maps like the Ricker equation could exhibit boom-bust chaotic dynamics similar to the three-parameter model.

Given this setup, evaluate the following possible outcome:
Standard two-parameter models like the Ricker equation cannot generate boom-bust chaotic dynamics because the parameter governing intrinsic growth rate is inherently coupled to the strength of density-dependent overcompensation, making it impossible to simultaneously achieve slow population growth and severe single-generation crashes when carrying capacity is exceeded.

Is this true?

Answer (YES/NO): YES